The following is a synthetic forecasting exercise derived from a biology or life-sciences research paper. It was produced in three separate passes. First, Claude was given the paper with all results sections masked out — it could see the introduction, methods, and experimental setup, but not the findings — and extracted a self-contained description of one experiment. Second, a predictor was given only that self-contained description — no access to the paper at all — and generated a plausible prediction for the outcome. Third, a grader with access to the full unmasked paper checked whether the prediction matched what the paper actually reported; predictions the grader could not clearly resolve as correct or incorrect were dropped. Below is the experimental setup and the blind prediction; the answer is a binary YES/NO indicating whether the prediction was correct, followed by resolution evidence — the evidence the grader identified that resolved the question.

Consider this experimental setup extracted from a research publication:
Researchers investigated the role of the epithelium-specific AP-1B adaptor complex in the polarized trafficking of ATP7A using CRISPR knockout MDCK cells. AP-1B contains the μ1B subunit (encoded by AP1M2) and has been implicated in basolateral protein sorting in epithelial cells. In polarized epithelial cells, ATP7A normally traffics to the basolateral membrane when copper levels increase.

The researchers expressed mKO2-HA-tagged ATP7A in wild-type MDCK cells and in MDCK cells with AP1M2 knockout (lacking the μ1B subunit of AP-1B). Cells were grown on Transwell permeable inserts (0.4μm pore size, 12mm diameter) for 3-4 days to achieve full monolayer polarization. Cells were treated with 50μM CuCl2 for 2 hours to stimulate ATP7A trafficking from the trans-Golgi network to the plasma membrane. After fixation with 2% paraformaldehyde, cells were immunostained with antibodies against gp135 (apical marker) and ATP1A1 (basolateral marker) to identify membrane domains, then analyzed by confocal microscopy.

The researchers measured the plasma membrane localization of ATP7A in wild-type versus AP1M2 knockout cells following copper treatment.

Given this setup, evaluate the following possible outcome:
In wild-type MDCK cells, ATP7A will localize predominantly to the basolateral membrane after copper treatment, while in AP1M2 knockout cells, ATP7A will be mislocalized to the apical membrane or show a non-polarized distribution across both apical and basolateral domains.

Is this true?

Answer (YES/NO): NO